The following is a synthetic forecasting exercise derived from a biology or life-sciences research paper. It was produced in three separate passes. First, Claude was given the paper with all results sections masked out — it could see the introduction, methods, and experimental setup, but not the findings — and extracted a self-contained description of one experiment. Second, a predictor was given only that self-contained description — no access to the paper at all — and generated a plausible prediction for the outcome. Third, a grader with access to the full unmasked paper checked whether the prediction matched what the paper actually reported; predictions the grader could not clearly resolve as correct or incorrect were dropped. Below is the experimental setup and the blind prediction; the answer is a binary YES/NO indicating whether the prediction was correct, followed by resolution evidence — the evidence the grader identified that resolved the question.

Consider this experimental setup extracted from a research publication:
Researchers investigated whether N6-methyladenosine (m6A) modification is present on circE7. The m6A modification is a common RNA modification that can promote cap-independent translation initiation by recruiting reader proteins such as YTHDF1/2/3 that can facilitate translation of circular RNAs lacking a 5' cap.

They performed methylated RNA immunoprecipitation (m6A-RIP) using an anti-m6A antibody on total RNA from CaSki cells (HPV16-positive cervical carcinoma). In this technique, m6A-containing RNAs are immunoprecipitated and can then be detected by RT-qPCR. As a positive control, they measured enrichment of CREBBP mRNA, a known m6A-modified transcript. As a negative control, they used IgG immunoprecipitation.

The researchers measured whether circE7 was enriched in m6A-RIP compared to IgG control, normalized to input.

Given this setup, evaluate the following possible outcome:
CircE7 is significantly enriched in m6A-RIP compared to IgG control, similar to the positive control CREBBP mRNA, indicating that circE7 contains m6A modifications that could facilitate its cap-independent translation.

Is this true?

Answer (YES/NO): NO